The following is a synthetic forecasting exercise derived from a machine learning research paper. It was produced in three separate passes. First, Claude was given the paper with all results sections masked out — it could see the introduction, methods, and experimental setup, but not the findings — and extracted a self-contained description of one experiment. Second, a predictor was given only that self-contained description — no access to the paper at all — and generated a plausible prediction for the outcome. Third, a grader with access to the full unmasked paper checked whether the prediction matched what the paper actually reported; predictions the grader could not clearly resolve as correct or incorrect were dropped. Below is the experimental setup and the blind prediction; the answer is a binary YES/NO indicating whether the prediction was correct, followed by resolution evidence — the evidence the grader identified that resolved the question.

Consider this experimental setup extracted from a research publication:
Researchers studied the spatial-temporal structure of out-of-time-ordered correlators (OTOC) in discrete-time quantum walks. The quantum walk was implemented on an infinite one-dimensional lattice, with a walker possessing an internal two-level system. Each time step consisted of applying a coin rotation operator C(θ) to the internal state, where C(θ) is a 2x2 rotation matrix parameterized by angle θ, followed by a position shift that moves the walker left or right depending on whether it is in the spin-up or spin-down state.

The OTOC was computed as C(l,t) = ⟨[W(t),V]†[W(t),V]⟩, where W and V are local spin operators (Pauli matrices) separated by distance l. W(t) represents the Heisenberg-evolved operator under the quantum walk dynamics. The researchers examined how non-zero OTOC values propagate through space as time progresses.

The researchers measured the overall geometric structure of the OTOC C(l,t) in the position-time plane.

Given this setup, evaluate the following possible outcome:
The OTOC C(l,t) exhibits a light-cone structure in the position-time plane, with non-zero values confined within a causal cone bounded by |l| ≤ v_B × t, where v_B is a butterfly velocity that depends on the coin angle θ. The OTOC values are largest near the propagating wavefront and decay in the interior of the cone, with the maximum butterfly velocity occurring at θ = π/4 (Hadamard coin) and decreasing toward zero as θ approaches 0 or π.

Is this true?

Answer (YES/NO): NO